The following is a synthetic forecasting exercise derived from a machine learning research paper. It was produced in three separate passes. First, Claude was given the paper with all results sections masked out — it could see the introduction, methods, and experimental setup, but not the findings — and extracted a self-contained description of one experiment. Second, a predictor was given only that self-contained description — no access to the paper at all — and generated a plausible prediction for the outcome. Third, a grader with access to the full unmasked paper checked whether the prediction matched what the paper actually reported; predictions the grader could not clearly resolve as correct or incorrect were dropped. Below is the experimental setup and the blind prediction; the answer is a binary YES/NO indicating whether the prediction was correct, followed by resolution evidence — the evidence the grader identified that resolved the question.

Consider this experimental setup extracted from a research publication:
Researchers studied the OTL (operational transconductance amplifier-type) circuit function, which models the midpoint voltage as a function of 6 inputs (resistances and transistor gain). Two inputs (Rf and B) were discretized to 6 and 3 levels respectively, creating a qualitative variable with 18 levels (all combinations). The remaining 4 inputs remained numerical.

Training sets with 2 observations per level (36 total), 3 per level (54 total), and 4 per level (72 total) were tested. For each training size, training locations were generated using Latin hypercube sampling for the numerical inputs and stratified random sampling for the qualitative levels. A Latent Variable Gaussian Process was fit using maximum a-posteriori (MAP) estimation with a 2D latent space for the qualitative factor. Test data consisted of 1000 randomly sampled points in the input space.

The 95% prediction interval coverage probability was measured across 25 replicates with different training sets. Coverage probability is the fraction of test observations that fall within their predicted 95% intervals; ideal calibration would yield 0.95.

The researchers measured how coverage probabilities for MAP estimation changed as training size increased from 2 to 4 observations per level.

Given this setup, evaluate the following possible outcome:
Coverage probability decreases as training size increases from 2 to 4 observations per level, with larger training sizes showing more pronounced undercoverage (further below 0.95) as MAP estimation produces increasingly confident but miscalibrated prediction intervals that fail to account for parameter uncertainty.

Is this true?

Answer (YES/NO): NO